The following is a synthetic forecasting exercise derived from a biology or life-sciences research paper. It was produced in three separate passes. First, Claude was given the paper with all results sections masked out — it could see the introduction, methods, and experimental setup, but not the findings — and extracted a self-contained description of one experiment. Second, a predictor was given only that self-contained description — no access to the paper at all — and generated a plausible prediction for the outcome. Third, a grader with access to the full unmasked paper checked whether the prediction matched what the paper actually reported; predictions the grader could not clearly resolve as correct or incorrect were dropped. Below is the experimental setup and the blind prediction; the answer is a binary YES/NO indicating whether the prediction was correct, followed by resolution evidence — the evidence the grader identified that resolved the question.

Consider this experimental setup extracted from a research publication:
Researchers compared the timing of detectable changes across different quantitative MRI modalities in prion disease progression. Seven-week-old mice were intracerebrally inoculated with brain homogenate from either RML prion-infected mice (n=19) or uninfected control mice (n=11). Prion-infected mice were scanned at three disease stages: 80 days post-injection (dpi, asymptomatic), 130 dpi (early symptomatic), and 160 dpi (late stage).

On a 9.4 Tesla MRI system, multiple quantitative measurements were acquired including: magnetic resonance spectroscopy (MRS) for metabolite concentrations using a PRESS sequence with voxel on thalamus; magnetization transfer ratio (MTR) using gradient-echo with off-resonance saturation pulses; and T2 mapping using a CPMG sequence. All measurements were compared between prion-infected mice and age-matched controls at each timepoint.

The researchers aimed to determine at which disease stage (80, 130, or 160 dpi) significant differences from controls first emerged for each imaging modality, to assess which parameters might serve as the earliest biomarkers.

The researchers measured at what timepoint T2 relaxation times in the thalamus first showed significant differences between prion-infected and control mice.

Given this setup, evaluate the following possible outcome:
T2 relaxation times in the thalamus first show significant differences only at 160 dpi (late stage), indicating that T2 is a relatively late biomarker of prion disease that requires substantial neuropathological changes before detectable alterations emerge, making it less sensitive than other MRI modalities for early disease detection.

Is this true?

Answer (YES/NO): NO